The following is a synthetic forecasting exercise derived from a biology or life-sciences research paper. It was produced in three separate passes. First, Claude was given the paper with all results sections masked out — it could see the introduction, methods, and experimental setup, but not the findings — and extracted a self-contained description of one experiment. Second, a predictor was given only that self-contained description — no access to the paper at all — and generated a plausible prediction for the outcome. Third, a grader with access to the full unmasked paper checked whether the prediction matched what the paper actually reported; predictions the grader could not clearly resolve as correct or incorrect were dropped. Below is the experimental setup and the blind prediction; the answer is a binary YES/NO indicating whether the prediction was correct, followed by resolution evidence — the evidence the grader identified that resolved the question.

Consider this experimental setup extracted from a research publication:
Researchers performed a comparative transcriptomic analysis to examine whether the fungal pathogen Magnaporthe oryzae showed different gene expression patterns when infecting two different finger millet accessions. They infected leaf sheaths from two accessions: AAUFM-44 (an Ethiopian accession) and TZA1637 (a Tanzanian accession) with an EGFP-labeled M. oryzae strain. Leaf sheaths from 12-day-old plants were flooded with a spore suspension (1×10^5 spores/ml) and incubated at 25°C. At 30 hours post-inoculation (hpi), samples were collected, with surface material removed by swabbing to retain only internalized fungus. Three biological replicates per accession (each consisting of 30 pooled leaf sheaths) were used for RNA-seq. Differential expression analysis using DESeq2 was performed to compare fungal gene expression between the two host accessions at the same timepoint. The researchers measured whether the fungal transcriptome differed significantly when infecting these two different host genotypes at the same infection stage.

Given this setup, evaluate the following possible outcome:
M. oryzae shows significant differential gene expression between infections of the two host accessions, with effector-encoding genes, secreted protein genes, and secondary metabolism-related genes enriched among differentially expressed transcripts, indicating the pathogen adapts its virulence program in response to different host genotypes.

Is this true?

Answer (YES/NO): YES